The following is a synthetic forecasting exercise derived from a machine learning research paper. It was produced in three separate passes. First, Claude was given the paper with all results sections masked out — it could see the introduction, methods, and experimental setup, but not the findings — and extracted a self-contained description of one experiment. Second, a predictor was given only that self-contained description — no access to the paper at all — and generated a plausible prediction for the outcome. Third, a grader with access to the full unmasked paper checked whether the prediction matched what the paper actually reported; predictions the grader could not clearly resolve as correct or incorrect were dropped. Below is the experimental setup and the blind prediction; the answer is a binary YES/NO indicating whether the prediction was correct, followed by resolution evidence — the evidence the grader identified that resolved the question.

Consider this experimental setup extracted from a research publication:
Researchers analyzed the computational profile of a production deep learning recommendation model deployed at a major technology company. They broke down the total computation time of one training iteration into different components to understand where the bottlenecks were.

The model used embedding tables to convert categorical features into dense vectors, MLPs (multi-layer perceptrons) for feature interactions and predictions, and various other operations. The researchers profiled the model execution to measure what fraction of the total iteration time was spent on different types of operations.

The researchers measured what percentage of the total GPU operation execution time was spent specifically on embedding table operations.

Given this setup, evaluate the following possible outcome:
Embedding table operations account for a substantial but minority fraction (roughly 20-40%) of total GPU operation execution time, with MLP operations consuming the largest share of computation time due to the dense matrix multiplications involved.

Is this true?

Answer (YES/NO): NO